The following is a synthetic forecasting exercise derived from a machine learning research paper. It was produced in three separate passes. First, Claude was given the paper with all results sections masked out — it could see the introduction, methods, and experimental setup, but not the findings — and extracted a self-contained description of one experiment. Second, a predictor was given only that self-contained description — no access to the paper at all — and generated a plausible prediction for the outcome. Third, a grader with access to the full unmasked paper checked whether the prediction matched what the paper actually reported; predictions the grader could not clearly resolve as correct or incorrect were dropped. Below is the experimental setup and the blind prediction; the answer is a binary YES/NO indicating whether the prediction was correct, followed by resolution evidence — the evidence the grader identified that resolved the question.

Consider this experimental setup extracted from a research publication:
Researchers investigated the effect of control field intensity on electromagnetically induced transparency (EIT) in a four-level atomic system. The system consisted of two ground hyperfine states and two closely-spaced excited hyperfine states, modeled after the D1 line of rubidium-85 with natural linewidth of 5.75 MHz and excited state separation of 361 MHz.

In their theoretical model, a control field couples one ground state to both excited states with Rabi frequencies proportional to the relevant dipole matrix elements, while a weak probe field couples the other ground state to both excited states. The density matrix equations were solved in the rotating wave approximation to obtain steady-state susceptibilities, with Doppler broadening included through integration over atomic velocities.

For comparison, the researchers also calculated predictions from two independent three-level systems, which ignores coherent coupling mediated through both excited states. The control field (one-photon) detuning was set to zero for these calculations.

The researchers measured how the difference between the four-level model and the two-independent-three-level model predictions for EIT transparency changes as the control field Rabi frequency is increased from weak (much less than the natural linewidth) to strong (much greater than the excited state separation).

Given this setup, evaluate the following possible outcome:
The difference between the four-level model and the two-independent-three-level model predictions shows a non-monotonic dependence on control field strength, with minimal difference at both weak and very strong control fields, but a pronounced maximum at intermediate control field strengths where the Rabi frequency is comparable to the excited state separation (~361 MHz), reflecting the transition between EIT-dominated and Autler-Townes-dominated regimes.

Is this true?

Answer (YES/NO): NO